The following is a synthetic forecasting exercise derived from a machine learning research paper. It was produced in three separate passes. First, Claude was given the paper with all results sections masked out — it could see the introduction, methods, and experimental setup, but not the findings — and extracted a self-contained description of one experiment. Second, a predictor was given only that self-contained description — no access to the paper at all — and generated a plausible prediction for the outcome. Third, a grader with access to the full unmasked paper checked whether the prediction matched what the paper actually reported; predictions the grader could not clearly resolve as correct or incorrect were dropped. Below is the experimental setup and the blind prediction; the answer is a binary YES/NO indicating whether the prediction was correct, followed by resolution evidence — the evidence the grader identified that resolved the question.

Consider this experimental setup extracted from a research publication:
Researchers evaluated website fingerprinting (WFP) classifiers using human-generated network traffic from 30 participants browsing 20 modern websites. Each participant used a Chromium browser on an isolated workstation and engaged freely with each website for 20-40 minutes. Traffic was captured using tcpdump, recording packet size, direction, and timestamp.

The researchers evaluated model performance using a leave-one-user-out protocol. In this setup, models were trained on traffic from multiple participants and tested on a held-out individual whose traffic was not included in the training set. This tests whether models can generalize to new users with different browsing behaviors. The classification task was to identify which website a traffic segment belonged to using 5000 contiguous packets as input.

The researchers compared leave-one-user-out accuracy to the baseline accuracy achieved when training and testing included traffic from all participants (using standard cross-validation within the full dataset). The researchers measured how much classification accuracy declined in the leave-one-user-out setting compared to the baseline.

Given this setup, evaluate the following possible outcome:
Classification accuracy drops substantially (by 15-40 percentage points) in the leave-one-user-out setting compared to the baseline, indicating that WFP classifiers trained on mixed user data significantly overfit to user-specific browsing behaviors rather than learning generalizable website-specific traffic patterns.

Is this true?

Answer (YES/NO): YES